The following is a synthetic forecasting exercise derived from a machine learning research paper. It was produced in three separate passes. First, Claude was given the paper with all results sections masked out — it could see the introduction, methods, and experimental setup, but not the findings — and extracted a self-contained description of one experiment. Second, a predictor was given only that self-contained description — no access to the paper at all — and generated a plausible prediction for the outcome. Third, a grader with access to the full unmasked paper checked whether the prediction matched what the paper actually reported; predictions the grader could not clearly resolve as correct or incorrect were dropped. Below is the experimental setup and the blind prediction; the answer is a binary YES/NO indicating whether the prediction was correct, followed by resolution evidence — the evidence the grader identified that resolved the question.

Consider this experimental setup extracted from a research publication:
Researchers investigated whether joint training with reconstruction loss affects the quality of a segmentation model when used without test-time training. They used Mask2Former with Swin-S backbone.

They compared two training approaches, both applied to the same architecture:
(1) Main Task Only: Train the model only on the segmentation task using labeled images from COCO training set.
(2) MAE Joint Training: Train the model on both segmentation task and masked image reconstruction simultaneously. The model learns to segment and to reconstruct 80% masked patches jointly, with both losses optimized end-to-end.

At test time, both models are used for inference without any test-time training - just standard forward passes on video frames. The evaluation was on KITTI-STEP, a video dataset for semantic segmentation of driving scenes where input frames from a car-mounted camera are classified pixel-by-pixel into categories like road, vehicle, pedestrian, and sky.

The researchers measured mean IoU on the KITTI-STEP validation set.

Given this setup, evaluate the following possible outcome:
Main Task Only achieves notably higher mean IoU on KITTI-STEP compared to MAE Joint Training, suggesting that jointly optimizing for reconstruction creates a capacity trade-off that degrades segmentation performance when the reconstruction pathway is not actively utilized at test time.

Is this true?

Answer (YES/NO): NO